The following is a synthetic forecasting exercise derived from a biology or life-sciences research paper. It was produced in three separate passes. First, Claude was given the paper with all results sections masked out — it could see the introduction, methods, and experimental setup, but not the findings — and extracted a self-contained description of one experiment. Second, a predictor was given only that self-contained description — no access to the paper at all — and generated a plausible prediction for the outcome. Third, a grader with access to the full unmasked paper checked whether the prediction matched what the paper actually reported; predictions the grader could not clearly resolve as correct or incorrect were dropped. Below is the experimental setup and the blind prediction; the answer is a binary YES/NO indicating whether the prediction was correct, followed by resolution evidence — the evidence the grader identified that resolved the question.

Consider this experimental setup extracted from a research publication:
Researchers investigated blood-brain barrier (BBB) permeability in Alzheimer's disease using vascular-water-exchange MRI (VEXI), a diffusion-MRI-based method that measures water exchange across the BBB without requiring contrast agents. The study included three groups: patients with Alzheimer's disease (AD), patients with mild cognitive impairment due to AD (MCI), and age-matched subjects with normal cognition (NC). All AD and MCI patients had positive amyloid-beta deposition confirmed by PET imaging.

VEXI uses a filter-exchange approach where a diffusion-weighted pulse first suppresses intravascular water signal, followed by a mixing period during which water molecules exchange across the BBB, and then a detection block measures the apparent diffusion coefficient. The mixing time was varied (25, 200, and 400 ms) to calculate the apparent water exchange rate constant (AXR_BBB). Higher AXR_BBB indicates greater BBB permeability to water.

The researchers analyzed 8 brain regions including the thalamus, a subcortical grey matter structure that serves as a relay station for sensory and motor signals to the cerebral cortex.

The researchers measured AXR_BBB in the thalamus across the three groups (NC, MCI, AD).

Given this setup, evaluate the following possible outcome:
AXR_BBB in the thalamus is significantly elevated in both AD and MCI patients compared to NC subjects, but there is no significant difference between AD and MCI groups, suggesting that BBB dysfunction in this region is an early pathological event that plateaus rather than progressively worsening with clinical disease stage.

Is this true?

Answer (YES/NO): NO